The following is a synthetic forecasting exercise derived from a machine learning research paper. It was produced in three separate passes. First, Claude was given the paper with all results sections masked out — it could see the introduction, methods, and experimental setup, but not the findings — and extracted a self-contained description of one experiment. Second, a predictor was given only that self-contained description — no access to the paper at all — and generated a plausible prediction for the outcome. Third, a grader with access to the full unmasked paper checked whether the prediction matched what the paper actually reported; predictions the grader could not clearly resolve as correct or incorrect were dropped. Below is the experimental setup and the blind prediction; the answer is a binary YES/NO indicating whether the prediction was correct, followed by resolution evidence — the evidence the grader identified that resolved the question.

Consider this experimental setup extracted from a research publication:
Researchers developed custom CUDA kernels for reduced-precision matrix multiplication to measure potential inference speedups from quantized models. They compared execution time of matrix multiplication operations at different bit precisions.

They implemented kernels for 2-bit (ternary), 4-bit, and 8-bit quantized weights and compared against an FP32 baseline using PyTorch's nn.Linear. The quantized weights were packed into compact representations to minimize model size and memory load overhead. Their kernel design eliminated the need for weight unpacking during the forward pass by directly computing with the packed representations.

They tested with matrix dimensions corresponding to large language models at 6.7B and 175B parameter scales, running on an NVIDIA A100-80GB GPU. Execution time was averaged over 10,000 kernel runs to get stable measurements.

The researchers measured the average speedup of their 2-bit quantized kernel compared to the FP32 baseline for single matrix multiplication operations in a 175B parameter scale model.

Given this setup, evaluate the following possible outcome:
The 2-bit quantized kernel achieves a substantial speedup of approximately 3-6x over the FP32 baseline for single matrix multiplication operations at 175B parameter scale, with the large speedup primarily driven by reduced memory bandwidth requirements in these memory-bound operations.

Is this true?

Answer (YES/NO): YES